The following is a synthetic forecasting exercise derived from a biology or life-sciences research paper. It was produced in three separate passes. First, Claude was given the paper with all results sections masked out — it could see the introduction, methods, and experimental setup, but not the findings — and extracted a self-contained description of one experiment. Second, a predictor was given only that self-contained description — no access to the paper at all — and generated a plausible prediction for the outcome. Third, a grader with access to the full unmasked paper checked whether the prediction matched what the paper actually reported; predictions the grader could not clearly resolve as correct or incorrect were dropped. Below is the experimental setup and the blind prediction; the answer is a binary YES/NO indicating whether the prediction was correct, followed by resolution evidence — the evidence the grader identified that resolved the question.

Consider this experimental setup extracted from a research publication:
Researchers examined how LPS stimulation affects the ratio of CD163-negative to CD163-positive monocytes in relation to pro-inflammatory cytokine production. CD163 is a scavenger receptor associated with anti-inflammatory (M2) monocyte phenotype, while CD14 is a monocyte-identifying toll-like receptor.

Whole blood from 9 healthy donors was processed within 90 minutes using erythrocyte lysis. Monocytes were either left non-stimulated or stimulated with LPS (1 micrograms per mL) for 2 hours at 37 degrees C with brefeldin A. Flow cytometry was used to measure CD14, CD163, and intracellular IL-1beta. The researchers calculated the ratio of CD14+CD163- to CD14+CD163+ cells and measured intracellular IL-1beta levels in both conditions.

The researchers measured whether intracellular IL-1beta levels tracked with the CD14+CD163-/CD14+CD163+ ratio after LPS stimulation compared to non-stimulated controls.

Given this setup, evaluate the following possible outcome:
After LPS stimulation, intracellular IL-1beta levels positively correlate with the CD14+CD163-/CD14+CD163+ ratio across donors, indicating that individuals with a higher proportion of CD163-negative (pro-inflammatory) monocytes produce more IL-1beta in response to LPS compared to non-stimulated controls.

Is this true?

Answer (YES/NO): YES